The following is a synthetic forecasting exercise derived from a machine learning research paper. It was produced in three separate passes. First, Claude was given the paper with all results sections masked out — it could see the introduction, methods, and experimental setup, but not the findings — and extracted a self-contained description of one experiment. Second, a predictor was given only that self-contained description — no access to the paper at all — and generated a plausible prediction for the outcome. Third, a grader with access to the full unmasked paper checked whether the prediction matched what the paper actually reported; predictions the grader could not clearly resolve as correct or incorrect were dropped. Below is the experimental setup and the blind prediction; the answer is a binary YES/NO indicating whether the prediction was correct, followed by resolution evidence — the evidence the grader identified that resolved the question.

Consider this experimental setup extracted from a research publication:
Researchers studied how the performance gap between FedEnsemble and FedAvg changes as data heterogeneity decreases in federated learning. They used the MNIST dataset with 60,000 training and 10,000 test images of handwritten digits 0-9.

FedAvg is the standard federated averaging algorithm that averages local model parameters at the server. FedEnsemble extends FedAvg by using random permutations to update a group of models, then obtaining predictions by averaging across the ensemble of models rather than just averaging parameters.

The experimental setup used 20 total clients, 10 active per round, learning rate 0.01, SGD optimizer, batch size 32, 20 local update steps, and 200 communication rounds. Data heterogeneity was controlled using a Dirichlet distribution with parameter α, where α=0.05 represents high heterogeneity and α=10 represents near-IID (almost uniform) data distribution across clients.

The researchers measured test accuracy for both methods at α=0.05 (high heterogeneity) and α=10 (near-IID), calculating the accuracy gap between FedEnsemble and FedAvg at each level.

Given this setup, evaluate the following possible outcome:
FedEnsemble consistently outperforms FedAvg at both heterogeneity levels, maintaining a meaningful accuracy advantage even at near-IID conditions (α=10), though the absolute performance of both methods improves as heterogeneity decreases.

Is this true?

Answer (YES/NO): NO